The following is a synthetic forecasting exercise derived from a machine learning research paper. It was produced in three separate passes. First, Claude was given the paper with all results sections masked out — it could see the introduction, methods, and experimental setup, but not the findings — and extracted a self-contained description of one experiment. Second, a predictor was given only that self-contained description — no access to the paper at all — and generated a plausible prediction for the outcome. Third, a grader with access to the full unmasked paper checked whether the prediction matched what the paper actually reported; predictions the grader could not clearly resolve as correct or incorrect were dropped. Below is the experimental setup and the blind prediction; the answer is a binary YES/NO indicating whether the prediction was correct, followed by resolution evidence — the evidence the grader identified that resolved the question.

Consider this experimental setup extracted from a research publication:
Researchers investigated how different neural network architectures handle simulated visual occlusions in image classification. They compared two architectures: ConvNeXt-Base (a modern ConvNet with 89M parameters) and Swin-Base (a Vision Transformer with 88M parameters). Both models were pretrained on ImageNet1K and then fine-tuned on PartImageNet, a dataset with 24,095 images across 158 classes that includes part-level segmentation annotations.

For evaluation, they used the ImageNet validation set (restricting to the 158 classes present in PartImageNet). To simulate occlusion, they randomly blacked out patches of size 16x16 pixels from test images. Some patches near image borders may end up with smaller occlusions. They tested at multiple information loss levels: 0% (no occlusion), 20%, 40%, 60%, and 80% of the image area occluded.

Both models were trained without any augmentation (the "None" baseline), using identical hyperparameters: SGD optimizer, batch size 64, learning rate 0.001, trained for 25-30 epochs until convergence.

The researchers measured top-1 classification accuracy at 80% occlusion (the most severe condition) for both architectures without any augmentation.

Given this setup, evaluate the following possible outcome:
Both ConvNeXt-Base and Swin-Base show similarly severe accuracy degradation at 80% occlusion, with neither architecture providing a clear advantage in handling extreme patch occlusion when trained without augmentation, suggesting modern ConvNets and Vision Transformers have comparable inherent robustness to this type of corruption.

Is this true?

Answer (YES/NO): NO